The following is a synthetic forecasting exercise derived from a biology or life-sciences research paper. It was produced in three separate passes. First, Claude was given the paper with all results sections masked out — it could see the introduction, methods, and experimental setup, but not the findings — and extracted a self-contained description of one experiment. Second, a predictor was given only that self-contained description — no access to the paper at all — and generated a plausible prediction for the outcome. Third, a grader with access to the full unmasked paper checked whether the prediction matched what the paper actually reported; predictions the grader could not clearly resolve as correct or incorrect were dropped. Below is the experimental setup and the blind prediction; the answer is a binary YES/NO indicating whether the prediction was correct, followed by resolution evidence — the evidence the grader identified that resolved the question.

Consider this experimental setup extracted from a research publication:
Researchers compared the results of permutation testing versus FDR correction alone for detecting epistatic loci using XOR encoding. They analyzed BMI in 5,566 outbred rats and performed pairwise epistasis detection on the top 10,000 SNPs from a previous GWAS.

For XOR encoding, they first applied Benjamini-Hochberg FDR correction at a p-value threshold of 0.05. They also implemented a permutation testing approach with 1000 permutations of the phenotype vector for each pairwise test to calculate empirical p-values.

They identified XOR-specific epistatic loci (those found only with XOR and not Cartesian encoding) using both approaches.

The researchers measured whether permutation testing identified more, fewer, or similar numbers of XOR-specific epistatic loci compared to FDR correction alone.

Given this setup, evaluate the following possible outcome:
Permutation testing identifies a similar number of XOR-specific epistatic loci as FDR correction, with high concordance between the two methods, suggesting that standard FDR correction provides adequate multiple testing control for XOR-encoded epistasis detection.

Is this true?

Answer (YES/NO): NO